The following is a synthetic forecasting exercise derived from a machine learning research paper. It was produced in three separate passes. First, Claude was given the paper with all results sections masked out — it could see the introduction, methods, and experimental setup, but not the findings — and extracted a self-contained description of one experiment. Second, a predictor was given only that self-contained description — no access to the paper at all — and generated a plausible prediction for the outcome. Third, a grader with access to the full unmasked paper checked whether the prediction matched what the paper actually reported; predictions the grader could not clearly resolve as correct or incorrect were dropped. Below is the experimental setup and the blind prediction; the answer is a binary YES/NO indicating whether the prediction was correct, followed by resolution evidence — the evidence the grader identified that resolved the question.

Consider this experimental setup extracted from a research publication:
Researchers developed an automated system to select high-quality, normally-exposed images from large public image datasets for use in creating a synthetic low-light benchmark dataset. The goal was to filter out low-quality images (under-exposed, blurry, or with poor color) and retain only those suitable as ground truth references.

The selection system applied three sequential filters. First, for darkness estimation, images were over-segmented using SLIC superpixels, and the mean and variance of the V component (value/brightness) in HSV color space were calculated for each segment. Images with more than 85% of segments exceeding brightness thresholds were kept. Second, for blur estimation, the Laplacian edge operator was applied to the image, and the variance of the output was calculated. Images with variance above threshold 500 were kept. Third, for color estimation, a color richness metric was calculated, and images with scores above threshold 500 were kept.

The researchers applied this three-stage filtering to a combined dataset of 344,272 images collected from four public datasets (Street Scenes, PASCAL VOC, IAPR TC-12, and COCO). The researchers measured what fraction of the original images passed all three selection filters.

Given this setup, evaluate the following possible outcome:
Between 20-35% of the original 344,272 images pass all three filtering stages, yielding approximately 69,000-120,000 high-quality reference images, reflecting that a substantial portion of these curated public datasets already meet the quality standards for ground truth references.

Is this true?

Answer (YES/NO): YES